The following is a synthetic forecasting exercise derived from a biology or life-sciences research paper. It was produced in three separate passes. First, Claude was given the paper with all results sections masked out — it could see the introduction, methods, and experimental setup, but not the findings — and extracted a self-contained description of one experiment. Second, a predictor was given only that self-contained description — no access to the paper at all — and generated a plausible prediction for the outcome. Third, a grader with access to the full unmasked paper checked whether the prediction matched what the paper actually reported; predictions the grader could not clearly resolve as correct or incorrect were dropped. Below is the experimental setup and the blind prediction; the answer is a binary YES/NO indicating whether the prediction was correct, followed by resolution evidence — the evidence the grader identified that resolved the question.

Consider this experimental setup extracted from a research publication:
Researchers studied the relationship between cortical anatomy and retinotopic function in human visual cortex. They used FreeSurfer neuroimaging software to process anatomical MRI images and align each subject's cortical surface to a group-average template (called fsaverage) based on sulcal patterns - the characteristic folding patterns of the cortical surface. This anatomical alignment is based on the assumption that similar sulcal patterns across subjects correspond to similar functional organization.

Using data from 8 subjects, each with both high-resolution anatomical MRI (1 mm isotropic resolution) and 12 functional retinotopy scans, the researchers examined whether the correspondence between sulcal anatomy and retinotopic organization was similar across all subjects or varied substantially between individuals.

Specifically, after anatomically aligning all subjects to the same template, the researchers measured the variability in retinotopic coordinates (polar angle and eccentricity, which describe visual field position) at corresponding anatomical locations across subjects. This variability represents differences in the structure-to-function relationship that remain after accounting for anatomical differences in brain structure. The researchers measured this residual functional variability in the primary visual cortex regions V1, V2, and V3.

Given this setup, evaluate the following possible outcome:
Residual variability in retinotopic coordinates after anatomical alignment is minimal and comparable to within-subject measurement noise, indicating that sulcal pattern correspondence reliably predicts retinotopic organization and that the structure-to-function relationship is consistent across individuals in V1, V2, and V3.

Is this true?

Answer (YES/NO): NO